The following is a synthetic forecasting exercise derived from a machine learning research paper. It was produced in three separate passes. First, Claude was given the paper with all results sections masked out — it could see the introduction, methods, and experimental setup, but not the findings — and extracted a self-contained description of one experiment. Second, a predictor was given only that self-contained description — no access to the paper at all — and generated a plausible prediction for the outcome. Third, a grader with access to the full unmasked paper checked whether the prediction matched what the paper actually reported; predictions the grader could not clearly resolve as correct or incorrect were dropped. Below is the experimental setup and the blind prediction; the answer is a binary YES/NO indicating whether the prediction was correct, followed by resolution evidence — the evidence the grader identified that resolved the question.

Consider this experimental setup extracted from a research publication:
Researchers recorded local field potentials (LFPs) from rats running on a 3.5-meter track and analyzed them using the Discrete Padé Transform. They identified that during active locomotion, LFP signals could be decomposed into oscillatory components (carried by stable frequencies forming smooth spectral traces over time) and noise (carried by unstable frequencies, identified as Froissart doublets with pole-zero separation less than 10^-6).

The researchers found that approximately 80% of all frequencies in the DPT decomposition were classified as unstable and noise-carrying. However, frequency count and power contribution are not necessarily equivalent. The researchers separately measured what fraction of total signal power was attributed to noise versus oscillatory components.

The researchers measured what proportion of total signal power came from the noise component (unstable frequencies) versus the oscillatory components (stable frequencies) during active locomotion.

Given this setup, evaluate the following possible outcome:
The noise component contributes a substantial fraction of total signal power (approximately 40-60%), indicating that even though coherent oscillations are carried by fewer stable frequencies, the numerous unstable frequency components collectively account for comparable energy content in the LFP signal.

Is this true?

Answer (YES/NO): NO